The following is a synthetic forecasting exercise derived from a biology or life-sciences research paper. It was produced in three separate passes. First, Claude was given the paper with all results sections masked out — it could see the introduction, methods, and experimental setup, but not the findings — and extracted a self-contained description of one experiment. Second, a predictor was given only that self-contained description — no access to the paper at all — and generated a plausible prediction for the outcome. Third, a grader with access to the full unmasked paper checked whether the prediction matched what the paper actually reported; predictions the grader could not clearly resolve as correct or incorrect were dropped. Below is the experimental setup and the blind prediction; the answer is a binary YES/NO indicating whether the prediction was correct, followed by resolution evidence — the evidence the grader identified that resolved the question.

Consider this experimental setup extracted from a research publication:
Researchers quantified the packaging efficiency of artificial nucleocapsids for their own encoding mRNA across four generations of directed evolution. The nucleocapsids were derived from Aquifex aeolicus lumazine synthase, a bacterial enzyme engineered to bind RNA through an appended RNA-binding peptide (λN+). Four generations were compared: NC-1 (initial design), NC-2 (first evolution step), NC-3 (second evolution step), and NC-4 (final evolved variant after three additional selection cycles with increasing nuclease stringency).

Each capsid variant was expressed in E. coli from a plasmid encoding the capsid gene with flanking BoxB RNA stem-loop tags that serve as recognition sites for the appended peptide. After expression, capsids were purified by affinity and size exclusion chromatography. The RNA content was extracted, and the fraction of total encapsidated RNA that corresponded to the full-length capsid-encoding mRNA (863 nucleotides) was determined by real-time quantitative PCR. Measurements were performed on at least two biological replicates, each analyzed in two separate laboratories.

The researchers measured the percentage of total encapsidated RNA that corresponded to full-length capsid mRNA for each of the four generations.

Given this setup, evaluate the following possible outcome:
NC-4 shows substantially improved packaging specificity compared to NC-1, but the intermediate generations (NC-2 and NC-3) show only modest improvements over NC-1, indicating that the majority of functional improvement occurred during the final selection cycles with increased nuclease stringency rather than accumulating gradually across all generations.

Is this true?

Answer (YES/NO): NO